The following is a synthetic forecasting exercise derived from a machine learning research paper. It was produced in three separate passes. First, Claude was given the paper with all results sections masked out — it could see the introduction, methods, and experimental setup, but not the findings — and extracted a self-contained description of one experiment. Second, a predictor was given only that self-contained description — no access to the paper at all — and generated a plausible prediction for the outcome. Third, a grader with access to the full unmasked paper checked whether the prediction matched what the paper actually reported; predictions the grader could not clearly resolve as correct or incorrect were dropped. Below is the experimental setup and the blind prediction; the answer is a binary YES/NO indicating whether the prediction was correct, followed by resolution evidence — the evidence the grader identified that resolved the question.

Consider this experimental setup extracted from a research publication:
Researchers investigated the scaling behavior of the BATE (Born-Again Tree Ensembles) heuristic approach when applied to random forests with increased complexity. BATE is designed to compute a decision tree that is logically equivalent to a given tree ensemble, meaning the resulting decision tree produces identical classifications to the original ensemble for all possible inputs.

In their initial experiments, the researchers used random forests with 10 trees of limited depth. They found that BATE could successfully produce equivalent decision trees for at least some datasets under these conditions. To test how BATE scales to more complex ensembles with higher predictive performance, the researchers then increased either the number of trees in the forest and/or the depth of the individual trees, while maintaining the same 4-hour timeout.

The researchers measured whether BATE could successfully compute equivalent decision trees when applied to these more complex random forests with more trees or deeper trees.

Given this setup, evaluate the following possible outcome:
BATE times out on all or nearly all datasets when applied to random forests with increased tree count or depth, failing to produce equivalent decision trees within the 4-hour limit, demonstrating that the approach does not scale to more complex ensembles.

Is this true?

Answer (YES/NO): YES